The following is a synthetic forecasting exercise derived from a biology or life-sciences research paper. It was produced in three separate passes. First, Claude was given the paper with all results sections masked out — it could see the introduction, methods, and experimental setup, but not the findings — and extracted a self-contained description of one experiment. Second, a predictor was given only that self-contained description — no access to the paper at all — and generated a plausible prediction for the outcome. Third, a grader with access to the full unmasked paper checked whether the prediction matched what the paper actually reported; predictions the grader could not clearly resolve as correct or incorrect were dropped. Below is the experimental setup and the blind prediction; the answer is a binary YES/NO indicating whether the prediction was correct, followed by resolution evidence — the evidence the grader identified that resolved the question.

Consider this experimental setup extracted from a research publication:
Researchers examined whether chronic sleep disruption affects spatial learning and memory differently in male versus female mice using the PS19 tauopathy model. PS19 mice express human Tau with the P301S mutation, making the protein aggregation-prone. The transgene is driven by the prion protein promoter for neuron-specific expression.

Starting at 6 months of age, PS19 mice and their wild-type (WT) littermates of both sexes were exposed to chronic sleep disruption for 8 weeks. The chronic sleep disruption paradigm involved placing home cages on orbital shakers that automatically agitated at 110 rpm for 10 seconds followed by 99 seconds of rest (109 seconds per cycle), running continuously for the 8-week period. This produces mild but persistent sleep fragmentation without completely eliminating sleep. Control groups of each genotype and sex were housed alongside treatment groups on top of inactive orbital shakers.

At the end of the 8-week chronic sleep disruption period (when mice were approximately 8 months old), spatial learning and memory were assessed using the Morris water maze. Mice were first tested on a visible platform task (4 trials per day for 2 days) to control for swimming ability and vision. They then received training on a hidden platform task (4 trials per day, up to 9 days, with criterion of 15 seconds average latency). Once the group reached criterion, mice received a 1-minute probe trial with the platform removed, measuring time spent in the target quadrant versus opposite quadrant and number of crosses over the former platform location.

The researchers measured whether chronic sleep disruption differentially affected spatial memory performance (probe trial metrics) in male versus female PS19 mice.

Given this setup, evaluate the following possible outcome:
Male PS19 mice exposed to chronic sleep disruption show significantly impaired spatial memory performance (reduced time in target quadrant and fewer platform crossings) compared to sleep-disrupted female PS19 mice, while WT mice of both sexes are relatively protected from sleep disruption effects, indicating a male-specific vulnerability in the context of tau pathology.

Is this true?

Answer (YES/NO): YES